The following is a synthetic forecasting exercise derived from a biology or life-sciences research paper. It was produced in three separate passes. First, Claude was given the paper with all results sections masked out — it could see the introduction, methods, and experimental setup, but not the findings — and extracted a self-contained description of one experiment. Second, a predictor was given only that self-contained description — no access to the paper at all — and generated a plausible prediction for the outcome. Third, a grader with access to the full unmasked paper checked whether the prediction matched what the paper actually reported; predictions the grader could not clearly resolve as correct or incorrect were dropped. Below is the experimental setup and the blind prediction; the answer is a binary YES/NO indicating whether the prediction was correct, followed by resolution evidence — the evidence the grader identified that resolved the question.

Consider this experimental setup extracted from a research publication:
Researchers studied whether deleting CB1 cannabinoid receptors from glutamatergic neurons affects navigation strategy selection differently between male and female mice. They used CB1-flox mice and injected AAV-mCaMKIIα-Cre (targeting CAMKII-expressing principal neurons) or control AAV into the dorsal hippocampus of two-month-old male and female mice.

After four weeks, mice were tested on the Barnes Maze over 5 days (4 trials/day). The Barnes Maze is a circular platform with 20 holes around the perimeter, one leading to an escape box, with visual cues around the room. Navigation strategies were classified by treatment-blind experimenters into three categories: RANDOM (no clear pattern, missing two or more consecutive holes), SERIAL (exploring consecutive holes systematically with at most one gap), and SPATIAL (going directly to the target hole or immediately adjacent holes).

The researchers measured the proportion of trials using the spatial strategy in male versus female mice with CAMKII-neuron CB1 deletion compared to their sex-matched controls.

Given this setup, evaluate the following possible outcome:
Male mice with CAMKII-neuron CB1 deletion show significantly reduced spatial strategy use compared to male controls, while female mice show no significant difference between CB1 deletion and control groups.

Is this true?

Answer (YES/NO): YES